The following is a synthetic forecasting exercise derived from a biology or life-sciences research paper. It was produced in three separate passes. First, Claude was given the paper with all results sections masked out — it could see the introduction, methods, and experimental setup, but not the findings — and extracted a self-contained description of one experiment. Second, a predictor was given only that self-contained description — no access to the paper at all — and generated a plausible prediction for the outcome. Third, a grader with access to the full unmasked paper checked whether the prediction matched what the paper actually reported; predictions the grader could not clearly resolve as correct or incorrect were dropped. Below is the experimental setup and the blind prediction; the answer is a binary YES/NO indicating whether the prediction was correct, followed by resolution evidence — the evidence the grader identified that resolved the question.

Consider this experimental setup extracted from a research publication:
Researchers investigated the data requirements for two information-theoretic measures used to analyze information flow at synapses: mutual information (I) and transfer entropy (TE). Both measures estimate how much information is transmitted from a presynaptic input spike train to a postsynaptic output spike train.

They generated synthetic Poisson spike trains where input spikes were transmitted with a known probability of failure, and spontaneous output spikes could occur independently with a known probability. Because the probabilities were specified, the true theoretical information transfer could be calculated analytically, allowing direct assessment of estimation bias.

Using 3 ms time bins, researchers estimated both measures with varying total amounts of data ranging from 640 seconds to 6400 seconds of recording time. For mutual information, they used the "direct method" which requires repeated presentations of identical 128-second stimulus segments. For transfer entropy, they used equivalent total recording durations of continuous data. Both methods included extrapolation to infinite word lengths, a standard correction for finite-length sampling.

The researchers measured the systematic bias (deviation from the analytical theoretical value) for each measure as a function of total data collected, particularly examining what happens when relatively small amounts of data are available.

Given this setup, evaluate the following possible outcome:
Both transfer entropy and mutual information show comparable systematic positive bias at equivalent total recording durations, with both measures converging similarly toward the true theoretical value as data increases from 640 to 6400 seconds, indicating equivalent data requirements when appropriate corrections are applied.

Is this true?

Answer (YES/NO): NO